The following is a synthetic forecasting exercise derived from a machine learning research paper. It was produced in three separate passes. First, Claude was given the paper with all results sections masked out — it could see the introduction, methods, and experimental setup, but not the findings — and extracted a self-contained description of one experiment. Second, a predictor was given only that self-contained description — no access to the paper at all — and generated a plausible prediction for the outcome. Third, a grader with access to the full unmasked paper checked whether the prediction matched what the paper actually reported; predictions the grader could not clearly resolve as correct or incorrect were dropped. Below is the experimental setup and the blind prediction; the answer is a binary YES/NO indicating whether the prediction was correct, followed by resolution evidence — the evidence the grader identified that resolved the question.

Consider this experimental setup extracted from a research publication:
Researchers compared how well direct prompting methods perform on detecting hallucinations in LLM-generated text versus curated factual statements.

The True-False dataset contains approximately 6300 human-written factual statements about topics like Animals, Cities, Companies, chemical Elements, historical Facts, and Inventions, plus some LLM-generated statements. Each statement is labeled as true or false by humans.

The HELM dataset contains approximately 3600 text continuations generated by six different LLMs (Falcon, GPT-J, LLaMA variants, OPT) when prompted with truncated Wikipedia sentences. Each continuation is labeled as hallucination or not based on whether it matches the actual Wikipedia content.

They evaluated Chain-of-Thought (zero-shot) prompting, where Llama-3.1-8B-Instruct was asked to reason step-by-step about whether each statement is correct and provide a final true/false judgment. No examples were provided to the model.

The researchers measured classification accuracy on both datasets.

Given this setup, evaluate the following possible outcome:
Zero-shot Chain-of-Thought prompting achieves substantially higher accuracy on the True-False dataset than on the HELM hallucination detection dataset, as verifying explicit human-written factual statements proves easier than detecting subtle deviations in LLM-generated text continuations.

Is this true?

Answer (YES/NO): YES